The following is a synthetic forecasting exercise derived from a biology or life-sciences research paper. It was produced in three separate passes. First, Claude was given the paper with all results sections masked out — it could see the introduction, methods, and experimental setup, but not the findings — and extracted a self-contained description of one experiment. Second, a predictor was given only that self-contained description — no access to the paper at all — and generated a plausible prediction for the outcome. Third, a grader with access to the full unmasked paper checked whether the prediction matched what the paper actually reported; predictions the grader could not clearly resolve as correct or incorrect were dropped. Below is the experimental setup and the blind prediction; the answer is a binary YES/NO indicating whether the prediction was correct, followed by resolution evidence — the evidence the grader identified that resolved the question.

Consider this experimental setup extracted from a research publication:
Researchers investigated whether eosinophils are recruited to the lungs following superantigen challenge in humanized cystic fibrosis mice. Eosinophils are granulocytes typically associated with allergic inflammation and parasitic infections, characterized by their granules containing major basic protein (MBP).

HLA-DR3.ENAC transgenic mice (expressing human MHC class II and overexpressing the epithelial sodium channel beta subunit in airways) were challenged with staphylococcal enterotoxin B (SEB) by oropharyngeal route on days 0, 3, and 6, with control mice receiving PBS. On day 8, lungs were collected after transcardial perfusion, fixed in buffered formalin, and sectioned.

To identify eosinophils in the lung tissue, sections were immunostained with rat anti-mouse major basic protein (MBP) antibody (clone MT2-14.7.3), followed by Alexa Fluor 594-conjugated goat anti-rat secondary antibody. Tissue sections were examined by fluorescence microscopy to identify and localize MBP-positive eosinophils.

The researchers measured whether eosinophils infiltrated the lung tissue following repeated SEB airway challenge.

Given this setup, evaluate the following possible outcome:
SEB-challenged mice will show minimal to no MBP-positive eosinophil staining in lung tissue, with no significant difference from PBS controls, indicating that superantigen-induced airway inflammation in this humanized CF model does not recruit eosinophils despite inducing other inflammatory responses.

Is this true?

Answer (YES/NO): NO